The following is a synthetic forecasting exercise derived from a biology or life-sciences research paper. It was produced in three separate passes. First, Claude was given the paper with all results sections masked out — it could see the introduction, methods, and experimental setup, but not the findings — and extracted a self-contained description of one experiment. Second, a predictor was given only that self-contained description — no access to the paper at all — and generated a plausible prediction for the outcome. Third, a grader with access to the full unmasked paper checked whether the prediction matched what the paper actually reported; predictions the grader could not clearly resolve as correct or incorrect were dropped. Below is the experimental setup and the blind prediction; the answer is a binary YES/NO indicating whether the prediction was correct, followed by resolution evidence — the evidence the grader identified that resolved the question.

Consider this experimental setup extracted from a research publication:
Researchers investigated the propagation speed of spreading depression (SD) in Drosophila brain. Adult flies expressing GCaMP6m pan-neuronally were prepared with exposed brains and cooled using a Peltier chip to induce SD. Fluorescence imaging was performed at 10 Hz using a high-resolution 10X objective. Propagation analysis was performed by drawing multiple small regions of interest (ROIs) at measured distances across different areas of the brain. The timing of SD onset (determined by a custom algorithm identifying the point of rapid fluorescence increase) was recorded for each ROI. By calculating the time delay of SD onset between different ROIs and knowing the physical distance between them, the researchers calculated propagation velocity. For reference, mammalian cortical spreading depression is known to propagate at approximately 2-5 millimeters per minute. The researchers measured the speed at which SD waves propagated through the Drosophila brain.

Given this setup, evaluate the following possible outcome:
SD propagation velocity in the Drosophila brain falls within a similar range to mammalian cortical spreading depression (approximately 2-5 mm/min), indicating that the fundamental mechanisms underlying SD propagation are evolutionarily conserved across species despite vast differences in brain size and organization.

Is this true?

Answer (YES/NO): NO